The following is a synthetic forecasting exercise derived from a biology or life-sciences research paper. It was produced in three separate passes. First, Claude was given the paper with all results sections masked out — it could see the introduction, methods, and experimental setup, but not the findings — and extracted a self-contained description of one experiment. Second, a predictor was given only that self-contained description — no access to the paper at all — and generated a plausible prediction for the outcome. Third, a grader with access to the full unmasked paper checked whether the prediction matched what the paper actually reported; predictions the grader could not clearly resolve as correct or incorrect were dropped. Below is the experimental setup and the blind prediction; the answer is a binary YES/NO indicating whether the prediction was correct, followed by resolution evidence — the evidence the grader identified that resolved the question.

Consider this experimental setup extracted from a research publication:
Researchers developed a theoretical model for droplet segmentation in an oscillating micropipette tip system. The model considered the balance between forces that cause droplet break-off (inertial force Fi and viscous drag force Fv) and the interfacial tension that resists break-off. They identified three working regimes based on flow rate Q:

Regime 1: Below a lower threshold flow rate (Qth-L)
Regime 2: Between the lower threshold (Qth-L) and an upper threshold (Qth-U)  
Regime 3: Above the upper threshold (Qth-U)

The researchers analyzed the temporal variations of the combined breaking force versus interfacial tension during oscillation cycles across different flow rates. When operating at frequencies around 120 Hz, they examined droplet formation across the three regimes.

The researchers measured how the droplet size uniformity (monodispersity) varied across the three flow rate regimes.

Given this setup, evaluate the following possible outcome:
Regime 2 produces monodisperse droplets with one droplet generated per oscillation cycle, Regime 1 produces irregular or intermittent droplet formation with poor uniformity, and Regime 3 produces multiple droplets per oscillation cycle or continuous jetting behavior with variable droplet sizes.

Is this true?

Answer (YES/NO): NO